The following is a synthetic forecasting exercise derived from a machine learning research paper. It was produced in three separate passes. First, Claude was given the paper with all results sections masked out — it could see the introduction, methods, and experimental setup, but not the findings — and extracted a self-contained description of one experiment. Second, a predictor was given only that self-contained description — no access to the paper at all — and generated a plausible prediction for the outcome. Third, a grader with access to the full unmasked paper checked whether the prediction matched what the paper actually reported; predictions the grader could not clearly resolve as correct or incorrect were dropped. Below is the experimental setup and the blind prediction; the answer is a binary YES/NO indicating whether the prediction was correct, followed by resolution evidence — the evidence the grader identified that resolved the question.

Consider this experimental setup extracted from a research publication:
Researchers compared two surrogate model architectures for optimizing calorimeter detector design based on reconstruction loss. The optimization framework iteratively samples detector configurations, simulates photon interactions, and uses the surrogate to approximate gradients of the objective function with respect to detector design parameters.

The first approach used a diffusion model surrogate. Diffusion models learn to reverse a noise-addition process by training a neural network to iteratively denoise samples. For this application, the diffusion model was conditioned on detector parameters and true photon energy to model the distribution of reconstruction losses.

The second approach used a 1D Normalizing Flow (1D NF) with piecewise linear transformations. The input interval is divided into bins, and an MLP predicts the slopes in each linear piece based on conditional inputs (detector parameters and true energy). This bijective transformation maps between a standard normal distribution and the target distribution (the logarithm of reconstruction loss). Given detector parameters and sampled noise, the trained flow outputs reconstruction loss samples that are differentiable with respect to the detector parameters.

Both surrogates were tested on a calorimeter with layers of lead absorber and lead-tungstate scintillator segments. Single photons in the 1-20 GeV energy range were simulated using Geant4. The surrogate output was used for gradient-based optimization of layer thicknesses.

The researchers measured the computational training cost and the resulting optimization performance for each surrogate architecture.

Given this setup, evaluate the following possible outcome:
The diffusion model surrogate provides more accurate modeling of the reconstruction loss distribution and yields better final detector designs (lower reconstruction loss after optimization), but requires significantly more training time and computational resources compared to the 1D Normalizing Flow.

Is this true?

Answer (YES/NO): NO